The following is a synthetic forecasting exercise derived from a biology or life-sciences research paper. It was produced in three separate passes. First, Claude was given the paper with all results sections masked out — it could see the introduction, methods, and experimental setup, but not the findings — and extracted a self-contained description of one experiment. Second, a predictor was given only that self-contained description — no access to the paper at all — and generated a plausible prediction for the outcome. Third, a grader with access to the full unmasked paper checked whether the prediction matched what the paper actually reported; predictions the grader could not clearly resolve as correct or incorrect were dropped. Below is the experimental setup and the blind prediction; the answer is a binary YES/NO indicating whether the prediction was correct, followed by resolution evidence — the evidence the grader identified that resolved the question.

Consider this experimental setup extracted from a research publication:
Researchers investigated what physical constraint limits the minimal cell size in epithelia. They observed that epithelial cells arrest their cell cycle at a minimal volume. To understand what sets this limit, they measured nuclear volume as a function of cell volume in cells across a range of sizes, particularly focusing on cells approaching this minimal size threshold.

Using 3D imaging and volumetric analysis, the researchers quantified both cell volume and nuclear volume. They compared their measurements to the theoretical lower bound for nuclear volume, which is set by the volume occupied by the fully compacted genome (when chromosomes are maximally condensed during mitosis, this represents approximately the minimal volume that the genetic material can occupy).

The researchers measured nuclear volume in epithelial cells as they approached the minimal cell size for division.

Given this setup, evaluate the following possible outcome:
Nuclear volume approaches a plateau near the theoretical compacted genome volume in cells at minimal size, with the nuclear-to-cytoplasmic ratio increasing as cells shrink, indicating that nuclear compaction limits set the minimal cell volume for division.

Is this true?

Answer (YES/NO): YES